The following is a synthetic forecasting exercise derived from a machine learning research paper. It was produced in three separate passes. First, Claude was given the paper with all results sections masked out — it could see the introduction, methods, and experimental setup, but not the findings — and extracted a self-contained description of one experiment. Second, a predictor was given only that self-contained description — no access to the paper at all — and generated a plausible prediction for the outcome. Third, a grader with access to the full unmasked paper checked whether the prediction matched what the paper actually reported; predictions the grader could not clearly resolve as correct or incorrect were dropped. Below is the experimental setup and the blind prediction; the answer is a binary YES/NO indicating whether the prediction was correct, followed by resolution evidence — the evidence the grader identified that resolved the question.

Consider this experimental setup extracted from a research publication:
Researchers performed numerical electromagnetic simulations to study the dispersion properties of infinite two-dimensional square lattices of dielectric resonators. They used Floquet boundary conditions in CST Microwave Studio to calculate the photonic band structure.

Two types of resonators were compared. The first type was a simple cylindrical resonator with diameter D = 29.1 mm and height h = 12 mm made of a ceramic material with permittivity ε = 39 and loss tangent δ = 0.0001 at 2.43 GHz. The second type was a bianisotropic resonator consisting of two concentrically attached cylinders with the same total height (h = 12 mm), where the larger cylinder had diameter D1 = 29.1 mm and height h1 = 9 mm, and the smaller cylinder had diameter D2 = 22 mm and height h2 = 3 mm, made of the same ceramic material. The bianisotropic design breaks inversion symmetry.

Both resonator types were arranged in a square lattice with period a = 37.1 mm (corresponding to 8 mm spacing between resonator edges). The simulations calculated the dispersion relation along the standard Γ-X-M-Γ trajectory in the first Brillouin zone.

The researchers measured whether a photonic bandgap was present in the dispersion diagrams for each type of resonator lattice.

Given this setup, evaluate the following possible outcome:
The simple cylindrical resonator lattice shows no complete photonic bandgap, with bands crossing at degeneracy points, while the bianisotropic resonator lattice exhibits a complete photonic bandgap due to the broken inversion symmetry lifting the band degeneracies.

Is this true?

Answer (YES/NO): YES